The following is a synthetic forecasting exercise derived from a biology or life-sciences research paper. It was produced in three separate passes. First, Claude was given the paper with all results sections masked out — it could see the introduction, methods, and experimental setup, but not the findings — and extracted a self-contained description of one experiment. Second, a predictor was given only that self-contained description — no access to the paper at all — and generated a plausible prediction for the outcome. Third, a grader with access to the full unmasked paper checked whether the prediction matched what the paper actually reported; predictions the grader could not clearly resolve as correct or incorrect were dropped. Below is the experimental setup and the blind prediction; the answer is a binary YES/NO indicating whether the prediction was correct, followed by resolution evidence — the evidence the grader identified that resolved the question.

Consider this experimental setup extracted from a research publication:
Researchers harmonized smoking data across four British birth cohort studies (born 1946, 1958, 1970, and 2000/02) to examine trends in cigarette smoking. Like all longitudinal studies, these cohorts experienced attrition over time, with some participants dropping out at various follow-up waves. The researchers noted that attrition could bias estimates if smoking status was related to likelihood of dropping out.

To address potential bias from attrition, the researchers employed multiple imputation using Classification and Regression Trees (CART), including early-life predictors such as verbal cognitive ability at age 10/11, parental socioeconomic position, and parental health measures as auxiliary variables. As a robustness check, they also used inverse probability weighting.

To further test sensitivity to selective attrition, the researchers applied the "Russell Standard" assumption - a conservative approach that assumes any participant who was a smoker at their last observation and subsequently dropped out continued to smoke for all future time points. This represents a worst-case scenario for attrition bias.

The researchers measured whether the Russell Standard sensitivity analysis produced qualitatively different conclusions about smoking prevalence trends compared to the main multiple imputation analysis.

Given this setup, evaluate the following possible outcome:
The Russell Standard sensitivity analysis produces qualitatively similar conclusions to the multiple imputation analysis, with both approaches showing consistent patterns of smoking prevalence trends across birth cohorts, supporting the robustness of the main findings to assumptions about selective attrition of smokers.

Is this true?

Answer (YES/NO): YES